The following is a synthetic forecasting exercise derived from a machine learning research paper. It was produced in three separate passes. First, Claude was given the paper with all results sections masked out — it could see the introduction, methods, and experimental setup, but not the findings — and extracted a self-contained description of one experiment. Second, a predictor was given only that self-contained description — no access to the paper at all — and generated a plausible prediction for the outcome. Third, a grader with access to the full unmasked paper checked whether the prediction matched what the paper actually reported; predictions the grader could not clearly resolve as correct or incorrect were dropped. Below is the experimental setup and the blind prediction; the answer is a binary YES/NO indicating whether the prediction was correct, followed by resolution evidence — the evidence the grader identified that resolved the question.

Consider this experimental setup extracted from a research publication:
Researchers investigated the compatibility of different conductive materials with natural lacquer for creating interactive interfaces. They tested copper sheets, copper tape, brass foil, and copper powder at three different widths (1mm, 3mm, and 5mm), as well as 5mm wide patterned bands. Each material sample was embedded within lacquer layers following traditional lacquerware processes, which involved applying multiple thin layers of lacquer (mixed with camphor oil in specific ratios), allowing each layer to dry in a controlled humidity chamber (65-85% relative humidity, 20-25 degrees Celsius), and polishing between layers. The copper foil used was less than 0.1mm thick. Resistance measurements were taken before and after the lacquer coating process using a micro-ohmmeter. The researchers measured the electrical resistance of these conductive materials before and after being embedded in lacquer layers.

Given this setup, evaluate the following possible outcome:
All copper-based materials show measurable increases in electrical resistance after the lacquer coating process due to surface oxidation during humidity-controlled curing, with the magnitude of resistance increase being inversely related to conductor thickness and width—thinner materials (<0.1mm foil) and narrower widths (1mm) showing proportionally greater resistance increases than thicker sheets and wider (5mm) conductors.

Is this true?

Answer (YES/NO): NO